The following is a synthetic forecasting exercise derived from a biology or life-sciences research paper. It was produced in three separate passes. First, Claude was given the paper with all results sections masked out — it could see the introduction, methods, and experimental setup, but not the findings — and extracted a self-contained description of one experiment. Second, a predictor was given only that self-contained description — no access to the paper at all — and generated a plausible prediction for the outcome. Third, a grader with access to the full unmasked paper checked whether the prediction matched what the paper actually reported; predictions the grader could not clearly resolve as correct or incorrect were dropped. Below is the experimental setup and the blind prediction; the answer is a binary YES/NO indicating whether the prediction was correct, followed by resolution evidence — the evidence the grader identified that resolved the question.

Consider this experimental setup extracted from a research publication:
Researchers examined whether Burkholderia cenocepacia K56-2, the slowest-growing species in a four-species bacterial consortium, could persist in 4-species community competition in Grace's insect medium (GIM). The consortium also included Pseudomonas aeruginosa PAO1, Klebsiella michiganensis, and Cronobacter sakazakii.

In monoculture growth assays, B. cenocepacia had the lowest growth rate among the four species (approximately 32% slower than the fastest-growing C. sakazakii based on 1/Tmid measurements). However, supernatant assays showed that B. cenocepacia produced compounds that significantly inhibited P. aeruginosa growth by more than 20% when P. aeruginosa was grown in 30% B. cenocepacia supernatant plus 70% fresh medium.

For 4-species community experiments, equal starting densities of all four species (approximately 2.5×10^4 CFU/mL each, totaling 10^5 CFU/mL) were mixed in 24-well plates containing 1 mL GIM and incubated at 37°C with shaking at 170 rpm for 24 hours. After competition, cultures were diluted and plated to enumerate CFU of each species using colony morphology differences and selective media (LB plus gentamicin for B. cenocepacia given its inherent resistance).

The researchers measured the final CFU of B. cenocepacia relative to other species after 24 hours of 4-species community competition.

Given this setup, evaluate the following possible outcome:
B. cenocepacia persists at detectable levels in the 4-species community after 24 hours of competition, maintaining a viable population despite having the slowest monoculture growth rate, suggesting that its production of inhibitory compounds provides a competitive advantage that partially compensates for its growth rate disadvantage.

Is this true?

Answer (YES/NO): NO